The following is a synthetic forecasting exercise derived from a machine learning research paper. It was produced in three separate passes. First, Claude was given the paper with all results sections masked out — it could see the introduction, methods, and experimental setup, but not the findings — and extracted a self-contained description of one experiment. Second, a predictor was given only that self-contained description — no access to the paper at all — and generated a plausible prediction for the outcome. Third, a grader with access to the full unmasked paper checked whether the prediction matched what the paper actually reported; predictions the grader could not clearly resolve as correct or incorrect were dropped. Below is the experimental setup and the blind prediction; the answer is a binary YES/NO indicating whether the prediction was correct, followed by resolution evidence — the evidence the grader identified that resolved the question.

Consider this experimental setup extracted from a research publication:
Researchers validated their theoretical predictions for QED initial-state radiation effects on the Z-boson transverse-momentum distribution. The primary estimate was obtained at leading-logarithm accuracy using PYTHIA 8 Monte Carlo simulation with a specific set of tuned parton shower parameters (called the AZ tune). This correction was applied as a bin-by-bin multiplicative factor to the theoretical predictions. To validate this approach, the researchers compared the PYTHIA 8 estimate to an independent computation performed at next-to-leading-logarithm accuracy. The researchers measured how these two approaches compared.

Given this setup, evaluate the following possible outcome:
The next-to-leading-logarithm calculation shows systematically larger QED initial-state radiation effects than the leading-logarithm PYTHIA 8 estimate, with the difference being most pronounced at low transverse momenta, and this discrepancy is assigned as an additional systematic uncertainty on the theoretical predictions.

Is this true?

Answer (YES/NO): NO